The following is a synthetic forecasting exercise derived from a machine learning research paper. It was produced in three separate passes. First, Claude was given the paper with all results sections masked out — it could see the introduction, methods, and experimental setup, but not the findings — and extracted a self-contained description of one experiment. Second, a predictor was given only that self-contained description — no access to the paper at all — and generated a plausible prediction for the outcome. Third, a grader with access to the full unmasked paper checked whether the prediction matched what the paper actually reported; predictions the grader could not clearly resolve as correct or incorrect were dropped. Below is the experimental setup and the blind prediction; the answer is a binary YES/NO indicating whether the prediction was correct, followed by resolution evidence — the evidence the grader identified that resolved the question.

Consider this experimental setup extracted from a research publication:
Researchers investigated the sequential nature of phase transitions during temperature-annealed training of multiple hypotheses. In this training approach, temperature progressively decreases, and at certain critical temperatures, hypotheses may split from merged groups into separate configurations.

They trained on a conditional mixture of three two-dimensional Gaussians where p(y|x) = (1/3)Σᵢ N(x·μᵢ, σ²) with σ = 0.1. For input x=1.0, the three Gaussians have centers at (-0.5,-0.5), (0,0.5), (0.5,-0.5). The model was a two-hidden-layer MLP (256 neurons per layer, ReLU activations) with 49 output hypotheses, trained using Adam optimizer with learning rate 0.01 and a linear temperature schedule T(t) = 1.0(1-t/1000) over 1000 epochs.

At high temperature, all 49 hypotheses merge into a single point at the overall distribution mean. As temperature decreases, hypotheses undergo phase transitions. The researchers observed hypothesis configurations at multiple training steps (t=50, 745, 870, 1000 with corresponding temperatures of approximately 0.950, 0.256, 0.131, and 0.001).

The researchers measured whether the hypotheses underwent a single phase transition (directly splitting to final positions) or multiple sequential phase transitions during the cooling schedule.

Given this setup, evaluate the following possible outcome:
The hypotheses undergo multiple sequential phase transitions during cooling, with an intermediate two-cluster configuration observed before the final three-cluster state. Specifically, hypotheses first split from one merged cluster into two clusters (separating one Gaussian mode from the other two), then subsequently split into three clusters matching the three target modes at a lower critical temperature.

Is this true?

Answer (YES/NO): NO